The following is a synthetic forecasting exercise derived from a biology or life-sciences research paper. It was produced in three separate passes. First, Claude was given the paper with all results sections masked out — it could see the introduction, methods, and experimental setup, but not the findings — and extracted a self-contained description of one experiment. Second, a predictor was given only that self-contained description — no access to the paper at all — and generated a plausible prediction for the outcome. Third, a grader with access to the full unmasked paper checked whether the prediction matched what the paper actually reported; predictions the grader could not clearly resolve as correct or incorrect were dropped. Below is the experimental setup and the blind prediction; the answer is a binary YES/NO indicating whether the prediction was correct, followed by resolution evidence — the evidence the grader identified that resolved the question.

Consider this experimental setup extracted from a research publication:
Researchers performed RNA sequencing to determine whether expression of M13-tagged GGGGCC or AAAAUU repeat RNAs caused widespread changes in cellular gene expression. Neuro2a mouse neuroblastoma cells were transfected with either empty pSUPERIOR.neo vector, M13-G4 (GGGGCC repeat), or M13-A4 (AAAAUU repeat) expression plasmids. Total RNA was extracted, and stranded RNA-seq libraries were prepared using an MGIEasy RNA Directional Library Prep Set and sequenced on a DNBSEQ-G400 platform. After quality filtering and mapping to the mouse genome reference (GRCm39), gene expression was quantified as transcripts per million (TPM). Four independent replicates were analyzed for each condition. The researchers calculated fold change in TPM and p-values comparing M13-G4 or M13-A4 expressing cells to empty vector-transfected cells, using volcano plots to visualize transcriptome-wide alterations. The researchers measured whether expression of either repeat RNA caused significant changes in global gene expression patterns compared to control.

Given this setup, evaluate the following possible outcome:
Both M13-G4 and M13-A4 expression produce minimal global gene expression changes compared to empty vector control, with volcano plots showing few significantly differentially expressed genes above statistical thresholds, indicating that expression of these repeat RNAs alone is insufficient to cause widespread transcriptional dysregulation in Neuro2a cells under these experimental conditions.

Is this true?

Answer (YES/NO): YES